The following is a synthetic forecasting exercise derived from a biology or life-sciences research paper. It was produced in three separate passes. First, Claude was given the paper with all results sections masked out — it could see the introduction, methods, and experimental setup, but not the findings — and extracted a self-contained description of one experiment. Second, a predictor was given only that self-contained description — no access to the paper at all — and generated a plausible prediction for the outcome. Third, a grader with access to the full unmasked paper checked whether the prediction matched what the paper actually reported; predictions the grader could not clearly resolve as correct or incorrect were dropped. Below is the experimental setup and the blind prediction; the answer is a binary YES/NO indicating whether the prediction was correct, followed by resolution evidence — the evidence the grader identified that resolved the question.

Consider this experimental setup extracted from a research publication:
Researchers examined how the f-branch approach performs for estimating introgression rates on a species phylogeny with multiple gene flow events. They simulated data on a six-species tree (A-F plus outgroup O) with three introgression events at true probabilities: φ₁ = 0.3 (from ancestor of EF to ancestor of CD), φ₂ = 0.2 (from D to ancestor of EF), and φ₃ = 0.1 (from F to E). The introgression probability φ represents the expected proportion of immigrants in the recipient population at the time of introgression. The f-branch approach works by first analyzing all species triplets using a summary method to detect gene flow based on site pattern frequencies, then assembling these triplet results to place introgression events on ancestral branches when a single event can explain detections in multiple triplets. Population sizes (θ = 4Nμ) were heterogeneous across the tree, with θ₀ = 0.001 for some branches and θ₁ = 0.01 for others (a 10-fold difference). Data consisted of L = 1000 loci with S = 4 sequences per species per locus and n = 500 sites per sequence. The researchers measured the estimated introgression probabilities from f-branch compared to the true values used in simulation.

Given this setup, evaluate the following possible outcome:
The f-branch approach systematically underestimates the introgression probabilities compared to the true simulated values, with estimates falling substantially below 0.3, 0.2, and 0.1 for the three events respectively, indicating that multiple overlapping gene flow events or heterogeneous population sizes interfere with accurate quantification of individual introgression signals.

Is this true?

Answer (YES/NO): YES